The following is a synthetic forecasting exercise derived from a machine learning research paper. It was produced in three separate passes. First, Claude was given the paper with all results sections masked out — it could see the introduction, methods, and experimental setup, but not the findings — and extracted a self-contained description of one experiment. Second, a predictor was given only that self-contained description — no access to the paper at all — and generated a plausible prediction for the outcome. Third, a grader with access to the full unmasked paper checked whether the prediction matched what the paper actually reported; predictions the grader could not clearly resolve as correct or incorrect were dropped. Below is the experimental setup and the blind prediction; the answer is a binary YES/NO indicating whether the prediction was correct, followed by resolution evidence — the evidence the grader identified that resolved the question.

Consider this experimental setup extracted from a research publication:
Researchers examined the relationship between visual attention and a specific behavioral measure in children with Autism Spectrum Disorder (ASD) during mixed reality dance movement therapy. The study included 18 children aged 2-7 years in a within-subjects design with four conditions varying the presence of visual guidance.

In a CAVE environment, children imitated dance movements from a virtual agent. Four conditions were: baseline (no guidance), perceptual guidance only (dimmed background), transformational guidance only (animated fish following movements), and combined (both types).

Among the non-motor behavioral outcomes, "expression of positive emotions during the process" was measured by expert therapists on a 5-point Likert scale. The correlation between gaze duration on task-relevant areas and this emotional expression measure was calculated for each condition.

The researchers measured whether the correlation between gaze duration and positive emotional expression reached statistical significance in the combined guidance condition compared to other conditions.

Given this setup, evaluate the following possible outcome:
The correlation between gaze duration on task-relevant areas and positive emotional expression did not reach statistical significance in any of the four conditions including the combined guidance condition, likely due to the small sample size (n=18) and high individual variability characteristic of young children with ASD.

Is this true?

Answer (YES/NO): NO